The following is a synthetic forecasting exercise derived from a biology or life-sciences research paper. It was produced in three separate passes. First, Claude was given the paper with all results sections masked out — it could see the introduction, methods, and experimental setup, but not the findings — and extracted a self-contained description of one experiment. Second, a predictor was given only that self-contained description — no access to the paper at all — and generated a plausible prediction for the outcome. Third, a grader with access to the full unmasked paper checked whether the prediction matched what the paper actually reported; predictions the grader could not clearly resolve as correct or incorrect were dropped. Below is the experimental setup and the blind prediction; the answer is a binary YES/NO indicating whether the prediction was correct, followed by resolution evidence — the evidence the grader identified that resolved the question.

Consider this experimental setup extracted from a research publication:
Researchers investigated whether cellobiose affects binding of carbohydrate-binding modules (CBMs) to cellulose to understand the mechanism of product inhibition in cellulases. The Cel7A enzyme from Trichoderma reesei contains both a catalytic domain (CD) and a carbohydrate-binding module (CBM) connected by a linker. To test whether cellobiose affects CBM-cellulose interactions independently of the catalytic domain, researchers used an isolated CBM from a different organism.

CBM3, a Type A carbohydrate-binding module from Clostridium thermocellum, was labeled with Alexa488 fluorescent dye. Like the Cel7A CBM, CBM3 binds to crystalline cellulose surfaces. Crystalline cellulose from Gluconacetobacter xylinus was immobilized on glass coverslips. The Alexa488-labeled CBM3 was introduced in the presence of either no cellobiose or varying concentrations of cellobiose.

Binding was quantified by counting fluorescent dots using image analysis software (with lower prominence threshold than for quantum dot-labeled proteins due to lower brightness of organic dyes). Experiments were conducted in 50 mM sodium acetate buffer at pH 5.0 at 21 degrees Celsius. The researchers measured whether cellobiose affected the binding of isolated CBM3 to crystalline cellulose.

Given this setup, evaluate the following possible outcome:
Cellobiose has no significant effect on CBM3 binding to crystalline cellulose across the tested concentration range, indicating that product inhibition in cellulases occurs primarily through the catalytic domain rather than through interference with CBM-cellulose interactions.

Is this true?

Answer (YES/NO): YES